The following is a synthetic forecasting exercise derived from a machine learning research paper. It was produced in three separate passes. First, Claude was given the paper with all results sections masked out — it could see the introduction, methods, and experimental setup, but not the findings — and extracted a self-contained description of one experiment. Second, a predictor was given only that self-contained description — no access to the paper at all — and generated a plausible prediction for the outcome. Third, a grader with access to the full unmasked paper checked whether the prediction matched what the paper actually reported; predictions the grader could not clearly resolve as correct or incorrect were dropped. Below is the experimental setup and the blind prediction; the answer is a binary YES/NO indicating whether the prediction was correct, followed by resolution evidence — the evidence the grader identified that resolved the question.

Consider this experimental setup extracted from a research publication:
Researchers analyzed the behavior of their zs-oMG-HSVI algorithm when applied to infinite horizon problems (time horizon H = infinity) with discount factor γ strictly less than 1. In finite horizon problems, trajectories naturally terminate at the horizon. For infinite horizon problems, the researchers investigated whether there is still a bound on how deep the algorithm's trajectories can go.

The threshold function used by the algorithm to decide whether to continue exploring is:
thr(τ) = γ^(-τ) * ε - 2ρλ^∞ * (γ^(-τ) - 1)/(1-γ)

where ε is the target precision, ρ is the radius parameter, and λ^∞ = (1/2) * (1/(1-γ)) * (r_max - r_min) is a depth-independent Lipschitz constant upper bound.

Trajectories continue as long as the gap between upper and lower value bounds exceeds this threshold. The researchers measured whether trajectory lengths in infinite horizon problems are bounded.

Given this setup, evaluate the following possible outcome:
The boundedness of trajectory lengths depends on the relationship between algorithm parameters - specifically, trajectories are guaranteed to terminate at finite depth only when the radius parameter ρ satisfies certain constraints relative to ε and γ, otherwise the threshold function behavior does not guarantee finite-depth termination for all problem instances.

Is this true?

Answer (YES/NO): YES